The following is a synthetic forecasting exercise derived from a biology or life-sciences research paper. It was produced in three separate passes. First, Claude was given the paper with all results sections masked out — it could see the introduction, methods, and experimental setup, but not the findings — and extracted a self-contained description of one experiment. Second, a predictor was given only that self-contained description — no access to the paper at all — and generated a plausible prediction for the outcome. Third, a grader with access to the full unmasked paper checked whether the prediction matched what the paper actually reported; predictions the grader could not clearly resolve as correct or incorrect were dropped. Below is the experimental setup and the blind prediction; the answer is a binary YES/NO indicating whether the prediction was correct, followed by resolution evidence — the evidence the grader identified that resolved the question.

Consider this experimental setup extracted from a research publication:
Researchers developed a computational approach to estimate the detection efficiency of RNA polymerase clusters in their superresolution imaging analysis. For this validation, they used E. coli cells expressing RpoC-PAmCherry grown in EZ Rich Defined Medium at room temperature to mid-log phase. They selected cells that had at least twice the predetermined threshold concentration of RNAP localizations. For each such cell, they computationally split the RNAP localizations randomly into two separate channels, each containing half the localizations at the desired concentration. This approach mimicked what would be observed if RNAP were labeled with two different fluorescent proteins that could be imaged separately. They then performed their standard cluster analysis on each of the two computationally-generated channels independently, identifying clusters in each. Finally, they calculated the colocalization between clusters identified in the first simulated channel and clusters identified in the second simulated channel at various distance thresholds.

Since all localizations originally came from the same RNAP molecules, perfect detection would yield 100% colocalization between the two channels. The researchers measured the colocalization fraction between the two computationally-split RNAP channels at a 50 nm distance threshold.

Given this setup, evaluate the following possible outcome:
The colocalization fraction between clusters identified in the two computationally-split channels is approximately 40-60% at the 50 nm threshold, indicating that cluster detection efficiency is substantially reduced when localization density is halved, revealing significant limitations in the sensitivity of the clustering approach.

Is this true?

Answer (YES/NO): NO